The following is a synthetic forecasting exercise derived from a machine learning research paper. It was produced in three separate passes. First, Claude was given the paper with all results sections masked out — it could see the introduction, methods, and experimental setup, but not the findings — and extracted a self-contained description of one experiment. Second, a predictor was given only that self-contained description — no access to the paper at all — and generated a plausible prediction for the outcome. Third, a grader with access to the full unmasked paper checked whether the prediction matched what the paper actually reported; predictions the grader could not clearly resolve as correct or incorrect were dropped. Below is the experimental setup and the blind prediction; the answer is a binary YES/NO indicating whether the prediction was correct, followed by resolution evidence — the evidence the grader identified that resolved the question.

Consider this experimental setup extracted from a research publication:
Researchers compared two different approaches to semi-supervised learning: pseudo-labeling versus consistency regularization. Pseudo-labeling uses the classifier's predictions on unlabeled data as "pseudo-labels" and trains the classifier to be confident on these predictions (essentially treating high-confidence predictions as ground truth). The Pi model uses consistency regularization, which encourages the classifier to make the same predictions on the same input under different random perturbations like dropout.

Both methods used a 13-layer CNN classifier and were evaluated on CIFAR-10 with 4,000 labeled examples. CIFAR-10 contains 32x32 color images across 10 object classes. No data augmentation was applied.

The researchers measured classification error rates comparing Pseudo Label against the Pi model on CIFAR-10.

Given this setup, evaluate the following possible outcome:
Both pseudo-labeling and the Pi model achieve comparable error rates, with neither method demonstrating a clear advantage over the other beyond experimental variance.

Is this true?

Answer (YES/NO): YES